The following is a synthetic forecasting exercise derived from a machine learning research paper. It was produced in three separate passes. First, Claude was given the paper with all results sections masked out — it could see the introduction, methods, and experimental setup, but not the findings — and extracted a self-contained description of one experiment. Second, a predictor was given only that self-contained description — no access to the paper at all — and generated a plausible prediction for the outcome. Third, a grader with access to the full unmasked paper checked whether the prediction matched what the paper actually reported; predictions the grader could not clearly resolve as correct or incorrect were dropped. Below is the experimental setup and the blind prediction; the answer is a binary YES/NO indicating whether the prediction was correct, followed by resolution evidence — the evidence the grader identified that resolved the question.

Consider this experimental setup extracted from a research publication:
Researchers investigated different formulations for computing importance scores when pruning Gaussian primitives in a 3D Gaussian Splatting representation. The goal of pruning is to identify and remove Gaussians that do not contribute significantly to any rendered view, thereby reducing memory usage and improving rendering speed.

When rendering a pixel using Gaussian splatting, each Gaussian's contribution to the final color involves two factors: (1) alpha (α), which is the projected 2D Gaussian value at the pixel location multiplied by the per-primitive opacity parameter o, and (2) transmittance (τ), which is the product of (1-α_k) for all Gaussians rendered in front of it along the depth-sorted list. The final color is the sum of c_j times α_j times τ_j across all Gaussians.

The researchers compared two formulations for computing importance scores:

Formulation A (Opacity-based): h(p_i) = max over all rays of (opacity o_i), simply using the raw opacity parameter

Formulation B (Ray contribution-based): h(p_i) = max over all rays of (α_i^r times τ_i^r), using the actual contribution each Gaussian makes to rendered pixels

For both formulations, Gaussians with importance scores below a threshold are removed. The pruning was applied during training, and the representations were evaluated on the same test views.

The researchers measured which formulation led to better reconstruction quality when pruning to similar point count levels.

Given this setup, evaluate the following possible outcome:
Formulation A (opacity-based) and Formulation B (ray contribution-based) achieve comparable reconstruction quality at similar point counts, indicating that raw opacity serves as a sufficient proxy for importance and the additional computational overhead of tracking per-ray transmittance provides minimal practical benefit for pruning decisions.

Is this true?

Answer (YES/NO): NO